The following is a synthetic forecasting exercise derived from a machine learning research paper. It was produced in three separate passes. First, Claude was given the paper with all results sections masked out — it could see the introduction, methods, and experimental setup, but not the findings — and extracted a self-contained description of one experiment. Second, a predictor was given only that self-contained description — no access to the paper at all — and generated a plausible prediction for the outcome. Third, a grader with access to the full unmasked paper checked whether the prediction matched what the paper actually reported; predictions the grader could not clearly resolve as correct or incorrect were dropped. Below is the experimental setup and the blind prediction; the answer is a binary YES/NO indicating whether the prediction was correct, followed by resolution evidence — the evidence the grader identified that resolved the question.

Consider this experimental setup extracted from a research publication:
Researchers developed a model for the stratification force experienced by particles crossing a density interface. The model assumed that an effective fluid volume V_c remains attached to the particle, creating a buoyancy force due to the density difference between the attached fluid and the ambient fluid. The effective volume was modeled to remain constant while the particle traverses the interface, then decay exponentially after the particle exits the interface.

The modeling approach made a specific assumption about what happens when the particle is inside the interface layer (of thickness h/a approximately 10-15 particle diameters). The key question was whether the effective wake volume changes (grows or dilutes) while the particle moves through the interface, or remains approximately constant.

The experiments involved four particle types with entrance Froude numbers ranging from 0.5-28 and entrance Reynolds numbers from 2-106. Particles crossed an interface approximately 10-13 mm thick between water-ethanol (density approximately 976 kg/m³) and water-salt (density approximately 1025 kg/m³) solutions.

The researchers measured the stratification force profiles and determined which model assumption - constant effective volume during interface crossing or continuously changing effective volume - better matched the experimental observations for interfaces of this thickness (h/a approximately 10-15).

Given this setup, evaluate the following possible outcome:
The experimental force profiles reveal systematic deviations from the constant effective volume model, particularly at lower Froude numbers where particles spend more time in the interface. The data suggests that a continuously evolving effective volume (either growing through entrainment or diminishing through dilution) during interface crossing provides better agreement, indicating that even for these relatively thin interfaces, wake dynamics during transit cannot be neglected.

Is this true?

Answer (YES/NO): NO